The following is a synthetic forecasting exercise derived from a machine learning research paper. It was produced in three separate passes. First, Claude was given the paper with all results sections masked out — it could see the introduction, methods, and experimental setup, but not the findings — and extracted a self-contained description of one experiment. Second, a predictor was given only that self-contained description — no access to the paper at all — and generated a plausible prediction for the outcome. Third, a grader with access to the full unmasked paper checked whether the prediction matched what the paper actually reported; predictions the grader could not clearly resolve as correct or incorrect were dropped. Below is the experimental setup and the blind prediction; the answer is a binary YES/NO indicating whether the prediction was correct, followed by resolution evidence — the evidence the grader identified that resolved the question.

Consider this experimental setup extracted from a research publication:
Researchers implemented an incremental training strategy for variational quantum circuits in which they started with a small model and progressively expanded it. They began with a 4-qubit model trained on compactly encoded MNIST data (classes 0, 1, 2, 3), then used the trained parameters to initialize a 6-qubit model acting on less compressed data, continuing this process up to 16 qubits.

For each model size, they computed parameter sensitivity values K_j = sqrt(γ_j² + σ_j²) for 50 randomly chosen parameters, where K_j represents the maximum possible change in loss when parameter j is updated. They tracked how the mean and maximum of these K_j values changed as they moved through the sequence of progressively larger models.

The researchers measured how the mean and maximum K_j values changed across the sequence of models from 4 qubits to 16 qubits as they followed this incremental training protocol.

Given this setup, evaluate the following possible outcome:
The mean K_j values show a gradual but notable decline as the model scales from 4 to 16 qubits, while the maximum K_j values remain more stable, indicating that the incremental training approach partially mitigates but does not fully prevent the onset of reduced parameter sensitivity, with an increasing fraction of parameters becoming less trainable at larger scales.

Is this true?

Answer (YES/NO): NO